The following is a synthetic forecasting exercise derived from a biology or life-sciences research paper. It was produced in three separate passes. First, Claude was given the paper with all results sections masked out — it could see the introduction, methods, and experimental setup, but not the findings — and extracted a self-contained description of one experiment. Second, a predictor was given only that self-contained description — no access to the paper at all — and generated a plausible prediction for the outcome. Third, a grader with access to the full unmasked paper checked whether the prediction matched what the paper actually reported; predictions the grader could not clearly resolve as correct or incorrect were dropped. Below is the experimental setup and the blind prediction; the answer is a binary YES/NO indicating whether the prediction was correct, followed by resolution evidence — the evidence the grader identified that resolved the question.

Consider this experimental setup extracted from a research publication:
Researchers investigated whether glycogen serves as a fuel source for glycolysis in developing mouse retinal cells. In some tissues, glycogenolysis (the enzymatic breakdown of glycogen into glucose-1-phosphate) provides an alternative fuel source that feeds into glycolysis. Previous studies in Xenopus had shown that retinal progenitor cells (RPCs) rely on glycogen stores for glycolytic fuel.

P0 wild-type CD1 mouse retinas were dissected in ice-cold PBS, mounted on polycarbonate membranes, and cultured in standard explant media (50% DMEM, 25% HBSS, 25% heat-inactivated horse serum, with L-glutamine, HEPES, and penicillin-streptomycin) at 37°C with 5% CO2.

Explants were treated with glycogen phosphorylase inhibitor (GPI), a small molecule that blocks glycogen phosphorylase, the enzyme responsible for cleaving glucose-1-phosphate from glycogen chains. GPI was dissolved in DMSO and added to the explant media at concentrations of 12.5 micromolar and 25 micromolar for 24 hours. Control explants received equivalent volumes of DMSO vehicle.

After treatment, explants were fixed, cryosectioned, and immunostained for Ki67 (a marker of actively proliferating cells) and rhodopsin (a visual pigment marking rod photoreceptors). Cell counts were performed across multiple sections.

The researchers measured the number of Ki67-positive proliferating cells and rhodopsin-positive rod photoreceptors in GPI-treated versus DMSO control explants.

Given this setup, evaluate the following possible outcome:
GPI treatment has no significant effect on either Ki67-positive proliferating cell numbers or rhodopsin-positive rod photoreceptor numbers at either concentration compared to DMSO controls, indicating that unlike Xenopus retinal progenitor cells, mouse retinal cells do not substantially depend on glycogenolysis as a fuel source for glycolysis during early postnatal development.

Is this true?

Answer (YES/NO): YES